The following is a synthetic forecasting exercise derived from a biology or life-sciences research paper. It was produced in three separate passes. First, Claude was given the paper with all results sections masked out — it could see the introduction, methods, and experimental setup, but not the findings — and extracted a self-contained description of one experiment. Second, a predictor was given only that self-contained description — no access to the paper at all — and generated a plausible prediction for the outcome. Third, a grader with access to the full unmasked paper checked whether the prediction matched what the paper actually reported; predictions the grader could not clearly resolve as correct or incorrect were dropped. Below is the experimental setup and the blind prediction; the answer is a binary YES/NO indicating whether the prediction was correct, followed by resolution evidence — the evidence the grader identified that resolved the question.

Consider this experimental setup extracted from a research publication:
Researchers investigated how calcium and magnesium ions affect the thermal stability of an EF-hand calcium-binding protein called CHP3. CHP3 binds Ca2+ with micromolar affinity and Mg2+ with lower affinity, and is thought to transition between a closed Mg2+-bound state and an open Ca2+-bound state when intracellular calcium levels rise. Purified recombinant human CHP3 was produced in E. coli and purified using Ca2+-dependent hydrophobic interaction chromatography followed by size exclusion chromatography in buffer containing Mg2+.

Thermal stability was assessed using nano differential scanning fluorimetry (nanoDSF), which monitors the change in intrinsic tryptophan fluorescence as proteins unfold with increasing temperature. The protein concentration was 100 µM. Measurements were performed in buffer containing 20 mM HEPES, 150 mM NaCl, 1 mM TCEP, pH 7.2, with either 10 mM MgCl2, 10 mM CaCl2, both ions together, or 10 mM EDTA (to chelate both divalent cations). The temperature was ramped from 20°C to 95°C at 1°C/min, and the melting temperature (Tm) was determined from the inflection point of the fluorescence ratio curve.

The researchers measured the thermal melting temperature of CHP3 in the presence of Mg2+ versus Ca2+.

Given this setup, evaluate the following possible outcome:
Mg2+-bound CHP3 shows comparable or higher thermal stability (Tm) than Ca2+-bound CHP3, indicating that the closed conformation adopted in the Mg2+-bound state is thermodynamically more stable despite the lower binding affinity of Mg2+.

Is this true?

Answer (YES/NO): YES